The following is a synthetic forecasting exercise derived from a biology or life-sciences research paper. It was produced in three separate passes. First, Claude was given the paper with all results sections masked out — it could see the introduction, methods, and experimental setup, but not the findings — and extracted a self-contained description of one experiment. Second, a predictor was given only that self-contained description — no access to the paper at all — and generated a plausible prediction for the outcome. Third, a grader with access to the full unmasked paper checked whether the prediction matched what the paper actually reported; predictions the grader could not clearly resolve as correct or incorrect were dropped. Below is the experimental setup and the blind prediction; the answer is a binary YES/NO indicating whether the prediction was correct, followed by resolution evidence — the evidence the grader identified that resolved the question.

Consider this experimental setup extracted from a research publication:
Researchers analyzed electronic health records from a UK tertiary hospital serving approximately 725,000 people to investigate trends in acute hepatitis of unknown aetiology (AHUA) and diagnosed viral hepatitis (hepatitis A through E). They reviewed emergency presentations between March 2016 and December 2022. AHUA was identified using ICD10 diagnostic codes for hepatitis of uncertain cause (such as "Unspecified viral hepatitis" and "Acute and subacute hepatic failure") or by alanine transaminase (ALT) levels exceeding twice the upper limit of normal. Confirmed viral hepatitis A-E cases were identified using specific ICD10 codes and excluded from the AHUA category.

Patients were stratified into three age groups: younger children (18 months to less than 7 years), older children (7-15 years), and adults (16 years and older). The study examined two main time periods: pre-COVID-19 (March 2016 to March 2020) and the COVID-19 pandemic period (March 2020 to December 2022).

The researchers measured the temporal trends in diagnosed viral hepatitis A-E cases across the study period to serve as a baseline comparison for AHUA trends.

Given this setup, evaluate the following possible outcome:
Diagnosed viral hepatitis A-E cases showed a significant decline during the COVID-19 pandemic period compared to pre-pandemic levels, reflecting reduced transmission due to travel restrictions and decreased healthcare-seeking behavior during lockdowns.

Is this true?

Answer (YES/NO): NO